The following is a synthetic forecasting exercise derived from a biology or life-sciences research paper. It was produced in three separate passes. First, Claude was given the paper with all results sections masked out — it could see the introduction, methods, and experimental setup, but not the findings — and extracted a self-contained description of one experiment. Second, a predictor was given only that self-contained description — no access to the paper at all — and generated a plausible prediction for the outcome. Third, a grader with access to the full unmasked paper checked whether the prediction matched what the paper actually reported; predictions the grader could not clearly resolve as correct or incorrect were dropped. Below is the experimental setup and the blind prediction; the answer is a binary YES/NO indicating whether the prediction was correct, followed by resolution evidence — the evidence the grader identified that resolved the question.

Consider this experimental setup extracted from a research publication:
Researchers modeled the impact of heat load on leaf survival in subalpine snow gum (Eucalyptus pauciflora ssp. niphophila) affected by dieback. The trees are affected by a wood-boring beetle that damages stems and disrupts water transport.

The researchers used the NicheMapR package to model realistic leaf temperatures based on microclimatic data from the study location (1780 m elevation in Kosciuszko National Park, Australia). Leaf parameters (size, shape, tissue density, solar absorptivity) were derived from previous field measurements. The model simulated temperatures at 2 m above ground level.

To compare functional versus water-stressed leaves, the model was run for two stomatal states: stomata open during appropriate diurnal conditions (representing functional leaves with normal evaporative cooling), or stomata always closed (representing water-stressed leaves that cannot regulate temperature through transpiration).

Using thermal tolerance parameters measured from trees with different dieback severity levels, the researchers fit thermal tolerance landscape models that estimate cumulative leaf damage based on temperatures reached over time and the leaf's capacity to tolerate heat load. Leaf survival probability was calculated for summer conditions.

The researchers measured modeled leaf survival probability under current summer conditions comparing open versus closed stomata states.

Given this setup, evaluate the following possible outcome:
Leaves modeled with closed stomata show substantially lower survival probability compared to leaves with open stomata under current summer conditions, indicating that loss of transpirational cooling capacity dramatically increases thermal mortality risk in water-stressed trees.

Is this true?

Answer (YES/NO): YES